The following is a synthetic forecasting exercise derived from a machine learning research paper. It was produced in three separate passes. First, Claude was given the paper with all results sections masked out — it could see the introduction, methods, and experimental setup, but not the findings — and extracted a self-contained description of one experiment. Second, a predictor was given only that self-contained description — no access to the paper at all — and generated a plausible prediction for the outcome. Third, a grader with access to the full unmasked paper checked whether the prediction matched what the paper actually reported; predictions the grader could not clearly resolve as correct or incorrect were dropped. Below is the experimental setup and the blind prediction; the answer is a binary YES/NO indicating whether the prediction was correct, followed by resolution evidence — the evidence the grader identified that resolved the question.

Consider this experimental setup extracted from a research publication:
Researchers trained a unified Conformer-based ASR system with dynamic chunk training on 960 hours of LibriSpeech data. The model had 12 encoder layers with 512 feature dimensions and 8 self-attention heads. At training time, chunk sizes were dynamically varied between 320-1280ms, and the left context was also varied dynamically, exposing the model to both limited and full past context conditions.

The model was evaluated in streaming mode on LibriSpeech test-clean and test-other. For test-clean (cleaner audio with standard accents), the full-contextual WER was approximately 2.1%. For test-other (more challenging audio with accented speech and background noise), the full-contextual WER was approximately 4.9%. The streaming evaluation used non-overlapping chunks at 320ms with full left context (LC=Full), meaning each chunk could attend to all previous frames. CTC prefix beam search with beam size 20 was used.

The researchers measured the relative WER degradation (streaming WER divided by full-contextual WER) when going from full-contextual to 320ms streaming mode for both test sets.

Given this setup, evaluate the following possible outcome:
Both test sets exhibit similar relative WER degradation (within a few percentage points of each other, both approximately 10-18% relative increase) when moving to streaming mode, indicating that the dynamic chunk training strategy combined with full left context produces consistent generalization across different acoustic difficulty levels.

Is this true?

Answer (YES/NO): NO